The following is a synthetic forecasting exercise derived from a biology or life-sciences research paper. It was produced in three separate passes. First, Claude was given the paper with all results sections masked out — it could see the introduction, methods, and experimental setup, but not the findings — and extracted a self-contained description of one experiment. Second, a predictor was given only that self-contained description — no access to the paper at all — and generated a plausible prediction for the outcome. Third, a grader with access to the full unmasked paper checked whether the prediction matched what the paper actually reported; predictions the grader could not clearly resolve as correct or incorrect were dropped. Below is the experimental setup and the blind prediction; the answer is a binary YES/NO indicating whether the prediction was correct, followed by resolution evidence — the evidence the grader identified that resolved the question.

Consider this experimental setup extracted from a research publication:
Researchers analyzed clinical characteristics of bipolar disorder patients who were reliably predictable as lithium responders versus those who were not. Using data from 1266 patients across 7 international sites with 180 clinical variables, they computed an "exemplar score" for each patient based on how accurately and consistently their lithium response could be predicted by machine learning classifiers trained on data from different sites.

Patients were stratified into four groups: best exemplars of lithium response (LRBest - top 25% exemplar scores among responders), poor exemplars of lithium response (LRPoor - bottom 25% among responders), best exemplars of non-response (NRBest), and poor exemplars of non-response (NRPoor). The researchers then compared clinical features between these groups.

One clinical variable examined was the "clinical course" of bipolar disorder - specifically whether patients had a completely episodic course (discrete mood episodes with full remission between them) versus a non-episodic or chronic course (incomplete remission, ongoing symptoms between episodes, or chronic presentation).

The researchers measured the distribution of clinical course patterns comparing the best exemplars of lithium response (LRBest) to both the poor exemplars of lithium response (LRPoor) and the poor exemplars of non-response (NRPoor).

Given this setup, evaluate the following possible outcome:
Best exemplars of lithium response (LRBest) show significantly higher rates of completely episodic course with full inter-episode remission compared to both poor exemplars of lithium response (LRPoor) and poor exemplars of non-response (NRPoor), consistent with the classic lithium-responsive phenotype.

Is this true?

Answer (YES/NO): YES